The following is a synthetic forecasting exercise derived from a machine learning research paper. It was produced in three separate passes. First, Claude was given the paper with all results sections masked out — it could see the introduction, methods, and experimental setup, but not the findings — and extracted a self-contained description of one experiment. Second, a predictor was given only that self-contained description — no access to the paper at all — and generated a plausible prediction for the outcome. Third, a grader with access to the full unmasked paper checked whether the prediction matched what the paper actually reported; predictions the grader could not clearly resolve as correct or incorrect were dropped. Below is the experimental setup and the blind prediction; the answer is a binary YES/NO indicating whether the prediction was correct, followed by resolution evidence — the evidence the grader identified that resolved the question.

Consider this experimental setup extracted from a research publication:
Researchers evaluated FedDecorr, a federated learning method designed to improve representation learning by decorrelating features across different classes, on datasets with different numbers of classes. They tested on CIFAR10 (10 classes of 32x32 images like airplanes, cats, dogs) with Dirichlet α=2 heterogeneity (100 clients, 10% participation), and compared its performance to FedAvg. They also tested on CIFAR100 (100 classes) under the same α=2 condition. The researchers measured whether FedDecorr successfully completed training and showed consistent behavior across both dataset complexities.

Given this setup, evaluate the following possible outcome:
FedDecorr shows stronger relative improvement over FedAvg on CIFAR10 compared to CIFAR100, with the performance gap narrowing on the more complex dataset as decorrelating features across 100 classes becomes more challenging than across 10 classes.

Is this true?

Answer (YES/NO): NO